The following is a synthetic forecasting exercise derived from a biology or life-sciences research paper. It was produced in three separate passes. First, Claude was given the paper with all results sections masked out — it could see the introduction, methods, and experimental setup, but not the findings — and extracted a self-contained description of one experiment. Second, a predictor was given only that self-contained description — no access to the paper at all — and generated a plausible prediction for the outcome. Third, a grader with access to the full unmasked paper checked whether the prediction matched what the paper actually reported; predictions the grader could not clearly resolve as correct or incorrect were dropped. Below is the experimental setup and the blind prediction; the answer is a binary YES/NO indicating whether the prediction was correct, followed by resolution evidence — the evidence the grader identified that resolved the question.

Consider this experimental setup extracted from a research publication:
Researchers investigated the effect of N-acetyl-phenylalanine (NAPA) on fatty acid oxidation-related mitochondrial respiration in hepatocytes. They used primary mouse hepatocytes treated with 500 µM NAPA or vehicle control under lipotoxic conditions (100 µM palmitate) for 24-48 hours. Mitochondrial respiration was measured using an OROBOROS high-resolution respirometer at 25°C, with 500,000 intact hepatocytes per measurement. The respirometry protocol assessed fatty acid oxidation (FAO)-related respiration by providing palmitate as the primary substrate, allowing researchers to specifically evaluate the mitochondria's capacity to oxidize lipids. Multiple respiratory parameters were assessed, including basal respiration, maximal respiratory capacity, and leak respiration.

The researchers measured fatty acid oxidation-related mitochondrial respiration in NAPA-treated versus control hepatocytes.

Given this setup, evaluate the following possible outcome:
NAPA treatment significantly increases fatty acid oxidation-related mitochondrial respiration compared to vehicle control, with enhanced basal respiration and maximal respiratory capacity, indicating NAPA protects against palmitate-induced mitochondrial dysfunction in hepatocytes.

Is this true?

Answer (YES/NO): NO